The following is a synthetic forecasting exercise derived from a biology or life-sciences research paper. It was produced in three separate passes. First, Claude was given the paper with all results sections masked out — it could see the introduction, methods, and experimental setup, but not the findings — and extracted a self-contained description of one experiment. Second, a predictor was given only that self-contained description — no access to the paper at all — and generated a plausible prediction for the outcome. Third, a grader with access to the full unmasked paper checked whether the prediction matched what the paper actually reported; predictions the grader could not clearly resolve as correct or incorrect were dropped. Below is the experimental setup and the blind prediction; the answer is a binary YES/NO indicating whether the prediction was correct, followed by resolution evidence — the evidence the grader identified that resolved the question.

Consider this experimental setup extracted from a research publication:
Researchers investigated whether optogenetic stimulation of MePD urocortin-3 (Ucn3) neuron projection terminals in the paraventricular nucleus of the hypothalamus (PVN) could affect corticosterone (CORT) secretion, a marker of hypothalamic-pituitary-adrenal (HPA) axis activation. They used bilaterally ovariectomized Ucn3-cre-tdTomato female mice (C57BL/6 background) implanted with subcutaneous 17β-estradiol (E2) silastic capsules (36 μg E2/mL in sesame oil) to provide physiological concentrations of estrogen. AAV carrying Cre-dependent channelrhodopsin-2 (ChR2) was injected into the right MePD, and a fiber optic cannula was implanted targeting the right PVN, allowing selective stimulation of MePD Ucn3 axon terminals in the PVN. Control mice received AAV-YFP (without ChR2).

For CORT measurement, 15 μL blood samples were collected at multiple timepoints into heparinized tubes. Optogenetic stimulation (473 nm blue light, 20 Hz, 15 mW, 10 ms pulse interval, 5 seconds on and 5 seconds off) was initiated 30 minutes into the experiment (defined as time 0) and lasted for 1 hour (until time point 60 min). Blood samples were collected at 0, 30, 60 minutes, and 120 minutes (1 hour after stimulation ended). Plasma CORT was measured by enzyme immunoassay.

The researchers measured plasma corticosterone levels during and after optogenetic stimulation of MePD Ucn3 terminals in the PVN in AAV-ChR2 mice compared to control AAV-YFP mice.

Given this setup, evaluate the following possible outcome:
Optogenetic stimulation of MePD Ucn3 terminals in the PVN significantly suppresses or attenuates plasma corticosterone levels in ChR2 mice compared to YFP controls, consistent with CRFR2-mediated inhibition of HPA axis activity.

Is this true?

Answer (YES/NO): NO